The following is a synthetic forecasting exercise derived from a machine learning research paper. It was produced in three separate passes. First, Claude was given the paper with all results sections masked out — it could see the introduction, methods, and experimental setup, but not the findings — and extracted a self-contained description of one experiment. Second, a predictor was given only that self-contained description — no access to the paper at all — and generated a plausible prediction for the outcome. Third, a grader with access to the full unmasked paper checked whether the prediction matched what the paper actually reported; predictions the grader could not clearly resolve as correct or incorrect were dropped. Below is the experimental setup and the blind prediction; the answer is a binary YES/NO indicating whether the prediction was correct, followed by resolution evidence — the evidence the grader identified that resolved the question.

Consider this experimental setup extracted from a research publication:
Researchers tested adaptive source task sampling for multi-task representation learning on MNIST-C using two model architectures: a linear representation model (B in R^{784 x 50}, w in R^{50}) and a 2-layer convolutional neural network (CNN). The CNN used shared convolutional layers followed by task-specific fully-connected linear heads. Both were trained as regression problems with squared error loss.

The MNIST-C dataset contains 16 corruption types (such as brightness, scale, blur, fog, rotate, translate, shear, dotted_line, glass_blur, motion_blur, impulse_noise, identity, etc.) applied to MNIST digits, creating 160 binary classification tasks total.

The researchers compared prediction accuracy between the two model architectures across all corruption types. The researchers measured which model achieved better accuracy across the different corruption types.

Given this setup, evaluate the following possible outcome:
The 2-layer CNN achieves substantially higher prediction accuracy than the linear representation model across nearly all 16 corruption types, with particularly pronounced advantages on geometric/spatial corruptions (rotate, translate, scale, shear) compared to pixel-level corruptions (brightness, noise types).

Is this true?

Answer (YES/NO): NO